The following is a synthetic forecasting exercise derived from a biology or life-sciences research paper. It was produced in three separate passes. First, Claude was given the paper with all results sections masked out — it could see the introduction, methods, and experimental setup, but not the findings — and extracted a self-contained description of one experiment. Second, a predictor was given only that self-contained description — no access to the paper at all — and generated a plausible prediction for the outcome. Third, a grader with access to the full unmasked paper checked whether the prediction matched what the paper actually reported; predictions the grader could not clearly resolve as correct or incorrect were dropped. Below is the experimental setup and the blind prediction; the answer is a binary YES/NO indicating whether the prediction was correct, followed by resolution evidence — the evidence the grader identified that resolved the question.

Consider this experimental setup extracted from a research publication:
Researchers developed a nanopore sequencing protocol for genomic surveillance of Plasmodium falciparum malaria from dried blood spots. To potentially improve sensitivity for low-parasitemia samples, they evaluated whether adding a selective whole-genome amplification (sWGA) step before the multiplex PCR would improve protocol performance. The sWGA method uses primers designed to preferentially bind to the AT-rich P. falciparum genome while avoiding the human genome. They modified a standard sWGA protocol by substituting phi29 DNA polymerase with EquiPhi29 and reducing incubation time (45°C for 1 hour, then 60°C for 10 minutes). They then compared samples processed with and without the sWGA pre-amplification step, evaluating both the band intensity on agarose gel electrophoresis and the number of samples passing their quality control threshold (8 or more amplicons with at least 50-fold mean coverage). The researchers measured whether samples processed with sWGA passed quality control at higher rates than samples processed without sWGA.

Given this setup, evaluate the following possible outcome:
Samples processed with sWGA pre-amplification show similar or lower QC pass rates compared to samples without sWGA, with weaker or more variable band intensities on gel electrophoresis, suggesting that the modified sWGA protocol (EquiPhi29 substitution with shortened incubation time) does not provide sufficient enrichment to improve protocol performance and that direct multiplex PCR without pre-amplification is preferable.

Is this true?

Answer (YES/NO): NO